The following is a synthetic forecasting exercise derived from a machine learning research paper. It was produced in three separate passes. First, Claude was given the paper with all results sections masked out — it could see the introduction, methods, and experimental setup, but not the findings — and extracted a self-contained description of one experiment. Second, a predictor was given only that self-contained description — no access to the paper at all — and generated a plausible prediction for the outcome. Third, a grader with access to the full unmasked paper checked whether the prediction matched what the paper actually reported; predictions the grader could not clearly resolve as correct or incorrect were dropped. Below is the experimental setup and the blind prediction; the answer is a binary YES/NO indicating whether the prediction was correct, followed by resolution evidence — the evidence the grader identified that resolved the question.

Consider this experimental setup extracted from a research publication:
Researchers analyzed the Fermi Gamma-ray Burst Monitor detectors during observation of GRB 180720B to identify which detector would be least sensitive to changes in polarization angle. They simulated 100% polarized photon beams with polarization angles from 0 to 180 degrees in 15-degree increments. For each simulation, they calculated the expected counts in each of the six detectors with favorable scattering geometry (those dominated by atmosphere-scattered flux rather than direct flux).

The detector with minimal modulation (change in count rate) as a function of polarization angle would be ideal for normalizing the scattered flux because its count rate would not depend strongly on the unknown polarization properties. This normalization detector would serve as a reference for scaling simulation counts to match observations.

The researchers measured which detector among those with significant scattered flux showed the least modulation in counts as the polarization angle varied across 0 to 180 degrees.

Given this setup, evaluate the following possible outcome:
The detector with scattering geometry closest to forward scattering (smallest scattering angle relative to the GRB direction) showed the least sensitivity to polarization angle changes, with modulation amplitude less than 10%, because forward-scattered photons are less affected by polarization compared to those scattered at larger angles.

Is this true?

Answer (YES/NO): NO